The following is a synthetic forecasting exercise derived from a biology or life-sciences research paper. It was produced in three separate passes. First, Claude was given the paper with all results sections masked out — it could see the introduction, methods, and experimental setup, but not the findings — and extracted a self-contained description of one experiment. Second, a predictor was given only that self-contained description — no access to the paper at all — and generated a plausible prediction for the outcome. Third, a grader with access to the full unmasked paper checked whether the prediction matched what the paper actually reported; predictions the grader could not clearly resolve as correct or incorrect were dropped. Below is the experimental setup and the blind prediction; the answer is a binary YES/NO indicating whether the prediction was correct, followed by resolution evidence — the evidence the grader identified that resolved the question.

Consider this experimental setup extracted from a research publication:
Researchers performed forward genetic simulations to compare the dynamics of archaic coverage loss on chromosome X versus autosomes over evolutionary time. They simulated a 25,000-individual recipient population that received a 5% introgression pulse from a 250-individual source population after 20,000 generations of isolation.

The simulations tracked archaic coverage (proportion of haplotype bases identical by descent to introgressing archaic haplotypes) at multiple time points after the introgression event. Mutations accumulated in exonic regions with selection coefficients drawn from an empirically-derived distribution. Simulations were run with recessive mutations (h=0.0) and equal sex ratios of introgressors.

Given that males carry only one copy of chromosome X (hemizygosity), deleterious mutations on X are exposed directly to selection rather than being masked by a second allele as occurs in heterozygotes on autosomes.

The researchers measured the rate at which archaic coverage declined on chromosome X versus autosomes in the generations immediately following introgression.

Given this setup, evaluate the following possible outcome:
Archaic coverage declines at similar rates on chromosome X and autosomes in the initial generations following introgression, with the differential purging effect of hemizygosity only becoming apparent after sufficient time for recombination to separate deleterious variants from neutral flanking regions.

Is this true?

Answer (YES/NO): NO